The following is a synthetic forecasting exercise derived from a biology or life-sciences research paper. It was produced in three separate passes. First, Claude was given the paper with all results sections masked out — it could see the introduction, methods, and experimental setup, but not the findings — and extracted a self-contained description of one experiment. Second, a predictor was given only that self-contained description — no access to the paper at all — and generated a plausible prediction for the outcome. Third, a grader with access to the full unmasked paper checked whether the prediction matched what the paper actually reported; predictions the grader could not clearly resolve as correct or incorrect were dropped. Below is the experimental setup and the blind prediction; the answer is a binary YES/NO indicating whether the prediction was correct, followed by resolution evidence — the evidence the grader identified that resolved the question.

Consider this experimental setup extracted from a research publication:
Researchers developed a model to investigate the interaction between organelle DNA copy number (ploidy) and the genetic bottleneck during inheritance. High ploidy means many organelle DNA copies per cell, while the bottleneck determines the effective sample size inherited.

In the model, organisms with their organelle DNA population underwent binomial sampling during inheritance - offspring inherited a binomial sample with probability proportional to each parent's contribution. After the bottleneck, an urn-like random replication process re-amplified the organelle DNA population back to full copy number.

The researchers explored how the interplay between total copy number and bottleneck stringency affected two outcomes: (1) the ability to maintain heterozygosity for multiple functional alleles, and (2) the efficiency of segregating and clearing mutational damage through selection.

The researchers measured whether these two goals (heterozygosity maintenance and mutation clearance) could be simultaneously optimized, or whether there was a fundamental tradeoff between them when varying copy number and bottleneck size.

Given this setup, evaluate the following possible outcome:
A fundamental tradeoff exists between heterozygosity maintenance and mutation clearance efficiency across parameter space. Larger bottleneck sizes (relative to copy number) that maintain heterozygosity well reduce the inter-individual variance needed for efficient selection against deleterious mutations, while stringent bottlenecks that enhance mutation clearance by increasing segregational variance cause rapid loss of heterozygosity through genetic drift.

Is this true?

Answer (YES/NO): YES